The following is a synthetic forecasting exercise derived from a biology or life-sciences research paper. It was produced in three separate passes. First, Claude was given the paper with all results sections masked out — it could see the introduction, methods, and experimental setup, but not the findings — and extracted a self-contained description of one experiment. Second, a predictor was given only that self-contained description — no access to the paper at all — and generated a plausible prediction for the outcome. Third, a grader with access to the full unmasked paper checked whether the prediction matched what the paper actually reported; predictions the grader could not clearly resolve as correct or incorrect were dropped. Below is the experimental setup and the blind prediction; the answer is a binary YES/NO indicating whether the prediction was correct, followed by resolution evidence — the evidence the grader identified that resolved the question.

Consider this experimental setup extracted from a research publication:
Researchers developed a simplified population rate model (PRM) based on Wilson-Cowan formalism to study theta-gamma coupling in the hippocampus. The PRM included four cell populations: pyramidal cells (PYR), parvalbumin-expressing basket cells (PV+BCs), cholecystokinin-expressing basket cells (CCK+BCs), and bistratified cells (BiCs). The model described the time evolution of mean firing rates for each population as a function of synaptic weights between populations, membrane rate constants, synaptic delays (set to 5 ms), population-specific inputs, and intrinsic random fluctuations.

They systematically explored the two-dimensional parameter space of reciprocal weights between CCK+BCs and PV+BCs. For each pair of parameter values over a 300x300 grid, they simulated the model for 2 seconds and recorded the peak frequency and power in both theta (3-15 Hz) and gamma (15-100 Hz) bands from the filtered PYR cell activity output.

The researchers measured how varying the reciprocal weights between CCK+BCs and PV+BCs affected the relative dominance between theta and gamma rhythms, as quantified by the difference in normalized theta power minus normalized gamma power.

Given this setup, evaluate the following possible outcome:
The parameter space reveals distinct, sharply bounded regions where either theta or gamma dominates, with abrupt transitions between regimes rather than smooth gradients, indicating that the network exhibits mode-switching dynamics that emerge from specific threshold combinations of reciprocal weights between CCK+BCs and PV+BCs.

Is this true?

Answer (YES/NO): NO